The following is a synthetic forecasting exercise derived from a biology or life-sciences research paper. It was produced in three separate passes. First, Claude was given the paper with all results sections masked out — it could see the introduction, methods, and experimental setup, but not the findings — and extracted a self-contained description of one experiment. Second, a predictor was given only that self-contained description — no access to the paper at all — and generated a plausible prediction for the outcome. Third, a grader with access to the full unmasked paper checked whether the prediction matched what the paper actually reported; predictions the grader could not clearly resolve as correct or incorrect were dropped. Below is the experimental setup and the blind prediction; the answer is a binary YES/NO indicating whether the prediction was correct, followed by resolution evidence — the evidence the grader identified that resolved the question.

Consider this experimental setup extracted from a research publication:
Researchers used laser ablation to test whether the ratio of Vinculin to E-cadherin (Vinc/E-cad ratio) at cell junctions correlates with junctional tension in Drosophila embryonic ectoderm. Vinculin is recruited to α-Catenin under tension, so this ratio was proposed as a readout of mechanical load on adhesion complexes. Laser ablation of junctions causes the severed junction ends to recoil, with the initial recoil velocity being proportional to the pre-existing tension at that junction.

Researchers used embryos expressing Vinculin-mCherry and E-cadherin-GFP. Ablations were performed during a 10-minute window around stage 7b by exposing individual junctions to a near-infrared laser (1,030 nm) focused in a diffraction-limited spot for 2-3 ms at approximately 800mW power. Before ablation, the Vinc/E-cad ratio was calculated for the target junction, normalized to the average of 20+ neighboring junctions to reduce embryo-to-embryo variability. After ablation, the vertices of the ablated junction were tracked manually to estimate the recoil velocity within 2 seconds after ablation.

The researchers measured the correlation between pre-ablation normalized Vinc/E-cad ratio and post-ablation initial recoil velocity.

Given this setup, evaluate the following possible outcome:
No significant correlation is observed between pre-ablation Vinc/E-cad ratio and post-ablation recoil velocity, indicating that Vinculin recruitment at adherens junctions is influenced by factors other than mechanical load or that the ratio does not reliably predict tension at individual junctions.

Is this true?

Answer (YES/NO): NO